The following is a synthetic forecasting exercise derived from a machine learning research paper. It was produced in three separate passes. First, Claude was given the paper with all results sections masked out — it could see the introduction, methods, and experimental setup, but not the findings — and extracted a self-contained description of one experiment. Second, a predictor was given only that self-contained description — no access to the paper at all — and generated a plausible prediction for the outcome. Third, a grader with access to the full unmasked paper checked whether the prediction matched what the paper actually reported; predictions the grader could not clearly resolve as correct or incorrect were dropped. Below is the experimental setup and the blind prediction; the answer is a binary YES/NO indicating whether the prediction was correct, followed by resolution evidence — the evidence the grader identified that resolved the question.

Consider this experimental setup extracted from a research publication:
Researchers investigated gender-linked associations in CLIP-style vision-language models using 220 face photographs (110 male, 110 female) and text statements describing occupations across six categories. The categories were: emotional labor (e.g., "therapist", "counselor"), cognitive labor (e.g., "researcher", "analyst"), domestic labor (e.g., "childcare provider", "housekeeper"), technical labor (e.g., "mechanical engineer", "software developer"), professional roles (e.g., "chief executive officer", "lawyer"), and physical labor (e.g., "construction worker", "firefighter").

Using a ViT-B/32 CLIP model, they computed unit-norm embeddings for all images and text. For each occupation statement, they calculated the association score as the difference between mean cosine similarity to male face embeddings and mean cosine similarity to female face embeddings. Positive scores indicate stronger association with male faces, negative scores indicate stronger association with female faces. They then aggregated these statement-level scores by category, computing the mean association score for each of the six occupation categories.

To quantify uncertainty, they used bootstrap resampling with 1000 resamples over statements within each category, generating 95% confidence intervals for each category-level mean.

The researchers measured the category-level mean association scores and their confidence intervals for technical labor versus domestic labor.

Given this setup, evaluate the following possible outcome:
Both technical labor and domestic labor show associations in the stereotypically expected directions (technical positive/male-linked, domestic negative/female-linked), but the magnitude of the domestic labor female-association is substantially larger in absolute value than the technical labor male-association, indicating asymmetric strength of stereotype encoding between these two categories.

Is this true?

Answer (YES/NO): NO